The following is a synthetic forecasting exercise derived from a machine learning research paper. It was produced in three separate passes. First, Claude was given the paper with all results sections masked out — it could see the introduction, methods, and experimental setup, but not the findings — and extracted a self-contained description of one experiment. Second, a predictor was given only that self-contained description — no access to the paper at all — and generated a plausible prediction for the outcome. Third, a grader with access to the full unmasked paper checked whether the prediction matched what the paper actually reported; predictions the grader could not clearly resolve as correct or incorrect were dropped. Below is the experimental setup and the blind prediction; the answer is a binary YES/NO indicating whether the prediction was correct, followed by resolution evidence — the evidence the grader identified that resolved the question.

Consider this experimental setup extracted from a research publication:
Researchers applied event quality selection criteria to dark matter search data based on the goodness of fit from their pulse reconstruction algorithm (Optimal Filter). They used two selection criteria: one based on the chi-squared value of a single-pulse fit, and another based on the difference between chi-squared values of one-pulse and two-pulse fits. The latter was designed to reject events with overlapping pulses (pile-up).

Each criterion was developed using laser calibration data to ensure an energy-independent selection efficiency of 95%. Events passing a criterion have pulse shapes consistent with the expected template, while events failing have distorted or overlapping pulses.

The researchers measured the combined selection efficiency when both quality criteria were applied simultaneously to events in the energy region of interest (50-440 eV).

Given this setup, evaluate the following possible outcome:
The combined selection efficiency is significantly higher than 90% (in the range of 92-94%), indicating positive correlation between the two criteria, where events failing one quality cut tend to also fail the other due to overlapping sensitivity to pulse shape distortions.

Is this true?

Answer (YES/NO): NO